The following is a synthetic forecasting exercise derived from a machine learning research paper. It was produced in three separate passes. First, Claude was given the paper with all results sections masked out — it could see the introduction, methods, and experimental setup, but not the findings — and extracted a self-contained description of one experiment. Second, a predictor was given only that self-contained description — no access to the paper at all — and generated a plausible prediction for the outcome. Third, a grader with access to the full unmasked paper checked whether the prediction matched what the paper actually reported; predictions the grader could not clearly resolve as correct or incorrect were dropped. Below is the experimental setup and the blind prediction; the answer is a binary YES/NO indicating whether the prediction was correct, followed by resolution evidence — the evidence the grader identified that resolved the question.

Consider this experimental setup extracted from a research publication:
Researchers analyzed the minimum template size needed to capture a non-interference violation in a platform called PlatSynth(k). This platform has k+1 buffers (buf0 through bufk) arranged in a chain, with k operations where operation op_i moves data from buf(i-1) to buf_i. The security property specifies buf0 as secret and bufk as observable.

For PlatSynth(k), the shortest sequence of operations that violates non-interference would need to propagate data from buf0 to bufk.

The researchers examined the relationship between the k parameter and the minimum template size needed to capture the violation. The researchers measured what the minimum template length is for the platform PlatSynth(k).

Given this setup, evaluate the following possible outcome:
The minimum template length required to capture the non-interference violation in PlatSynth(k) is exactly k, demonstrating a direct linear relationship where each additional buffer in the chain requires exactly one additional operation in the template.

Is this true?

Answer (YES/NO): YES